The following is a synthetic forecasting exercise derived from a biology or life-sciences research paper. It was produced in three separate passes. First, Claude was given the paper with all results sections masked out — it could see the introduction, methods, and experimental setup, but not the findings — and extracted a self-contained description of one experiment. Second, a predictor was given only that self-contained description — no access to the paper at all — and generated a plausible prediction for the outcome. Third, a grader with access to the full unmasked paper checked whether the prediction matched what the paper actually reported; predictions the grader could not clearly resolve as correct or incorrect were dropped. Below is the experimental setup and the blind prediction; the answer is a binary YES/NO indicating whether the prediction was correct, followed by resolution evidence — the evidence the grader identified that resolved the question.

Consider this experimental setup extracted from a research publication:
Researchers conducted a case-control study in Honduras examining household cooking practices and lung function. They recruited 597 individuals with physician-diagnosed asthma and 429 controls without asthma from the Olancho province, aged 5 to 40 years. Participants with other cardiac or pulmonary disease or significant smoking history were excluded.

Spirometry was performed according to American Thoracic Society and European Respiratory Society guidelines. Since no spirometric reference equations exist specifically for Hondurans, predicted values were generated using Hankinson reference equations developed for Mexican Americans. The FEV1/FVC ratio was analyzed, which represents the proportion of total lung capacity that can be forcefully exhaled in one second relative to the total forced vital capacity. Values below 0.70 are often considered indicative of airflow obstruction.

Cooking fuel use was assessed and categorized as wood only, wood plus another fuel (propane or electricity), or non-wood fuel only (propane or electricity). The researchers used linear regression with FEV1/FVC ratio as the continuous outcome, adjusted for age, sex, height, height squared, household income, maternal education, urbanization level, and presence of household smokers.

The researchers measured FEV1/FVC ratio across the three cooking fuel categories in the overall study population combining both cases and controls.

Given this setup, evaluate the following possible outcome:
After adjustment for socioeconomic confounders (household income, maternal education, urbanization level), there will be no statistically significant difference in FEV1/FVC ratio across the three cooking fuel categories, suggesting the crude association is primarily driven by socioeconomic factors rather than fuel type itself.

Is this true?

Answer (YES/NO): YES